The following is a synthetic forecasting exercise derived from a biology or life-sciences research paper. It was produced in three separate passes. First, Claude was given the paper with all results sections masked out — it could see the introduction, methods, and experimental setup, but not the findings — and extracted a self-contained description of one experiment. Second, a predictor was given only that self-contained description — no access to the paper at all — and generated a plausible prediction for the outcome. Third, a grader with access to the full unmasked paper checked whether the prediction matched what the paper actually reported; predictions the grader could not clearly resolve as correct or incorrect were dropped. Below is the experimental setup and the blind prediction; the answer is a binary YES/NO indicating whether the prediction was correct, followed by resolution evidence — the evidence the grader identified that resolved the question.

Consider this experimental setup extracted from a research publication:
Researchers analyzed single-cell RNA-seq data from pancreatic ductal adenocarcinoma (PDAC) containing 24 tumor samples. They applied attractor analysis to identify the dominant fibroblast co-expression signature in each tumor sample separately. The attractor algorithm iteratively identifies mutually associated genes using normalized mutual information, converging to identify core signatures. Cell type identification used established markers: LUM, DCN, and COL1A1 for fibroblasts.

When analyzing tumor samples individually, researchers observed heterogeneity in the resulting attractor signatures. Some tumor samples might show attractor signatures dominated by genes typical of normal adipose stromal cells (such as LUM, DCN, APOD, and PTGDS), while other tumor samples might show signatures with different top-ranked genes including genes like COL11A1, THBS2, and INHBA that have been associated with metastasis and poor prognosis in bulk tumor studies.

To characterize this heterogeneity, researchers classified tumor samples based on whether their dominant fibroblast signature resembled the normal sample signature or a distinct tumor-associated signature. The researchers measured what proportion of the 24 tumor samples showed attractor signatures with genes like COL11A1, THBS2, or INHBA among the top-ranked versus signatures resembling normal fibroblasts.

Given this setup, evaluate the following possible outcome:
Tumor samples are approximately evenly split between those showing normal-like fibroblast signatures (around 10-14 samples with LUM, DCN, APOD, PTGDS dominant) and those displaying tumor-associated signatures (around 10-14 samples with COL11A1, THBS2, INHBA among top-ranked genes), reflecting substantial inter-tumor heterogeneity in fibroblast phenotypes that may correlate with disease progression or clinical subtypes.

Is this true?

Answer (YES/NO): NO